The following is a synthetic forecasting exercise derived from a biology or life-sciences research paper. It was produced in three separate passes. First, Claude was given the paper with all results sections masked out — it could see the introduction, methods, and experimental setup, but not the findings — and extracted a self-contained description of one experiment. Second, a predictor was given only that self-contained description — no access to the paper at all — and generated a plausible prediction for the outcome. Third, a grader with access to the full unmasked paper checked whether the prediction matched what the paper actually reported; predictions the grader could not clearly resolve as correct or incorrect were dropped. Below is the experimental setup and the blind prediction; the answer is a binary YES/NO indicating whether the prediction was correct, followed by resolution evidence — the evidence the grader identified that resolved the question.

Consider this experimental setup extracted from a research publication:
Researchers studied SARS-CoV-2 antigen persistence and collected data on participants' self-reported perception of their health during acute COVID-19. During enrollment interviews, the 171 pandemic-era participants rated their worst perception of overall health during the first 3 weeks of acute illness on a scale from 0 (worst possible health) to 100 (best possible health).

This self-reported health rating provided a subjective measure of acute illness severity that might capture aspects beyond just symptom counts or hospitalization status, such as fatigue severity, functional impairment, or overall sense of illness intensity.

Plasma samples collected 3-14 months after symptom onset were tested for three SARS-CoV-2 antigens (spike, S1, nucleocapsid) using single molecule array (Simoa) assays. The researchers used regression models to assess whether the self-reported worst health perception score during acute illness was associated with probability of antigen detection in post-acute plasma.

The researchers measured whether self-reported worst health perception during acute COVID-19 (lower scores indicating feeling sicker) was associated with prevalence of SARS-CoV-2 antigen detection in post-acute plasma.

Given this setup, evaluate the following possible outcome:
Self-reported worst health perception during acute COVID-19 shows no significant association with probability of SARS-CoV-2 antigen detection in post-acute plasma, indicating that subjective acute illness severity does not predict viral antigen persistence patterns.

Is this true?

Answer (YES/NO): NO